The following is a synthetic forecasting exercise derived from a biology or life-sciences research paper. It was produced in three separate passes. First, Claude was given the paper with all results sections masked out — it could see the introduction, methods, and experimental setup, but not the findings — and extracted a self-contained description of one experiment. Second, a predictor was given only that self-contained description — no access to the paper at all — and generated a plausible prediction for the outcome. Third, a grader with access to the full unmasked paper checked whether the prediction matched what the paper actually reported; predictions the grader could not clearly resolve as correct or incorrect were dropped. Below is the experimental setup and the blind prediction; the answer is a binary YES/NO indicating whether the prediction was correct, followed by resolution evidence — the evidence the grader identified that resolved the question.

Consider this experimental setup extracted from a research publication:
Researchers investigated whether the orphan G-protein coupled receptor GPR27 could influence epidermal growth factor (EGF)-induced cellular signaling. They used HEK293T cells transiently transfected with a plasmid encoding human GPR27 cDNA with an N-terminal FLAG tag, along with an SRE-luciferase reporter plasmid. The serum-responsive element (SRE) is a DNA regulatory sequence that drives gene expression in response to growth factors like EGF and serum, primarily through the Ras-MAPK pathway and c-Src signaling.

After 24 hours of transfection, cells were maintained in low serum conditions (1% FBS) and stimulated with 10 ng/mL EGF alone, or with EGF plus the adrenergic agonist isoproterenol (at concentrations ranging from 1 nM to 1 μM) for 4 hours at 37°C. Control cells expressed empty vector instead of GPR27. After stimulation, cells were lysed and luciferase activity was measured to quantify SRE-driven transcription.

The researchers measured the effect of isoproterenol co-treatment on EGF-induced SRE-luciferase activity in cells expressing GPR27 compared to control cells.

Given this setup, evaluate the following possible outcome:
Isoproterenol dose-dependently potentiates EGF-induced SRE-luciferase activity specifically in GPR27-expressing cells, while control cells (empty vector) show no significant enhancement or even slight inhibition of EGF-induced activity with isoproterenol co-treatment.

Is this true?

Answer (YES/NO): NO